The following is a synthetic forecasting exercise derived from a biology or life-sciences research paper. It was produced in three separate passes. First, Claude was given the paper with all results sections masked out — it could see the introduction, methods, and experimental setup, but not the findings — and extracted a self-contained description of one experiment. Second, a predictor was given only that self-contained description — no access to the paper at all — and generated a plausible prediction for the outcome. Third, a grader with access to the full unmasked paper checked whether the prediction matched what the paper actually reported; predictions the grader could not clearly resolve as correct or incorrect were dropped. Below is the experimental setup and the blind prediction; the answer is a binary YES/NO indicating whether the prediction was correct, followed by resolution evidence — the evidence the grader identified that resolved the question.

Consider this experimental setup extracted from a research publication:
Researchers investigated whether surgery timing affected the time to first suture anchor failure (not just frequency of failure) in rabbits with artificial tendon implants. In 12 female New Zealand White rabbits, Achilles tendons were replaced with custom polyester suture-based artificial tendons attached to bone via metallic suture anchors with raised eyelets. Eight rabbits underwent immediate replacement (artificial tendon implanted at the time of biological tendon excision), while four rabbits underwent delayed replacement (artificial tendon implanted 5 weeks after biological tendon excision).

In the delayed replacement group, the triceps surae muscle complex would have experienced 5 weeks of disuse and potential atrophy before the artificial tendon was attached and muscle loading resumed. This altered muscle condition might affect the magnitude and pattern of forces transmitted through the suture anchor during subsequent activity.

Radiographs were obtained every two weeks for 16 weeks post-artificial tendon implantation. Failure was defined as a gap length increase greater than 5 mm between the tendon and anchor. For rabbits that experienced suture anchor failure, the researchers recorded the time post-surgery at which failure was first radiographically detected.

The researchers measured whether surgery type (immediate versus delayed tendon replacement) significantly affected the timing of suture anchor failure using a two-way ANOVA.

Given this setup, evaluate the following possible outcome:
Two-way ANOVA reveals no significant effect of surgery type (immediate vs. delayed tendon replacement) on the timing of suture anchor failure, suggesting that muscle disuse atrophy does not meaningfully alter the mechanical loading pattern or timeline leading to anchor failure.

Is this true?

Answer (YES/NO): YES